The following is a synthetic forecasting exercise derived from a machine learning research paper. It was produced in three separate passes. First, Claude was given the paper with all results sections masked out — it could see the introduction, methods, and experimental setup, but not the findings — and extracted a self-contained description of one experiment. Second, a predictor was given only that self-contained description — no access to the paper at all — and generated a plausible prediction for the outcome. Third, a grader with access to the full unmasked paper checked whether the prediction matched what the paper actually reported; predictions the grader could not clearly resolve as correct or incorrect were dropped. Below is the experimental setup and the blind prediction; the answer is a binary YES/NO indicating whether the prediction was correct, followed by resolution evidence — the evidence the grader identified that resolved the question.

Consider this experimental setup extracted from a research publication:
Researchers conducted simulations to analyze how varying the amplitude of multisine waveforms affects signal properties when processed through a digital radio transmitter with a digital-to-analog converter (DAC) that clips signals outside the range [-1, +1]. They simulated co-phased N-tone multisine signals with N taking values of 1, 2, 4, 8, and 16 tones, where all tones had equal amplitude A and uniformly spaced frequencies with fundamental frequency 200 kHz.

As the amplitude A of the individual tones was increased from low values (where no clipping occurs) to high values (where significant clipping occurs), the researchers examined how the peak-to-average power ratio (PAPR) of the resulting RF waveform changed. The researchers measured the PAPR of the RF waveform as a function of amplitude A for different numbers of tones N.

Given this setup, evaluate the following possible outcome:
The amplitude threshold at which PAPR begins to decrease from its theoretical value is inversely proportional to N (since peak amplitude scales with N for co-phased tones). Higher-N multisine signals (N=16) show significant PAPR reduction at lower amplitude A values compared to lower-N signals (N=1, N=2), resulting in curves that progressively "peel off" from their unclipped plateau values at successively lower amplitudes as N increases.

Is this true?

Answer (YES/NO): NO